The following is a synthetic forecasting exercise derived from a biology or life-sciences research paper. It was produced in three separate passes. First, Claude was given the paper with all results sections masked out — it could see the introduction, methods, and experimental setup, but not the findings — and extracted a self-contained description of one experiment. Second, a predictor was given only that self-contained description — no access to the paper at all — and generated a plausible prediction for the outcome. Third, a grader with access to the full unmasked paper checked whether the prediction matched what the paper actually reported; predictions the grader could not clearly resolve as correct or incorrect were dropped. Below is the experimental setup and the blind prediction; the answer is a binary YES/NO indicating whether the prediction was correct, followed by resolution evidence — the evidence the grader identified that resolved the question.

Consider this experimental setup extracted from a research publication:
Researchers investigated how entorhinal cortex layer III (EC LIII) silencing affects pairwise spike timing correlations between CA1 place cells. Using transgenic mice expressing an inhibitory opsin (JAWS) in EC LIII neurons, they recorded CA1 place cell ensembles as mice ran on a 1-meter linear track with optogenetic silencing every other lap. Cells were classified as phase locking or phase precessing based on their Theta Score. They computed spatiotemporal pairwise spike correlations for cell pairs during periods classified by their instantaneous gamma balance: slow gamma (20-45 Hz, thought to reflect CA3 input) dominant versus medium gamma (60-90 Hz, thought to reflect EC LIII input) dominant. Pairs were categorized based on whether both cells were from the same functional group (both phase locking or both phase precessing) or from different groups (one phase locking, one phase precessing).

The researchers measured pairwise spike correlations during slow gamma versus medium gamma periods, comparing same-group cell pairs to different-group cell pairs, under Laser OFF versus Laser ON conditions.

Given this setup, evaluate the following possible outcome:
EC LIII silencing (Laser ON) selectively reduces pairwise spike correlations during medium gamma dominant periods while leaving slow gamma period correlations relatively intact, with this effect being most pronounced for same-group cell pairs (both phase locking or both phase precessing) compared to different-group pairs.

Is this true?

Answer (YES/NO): NO